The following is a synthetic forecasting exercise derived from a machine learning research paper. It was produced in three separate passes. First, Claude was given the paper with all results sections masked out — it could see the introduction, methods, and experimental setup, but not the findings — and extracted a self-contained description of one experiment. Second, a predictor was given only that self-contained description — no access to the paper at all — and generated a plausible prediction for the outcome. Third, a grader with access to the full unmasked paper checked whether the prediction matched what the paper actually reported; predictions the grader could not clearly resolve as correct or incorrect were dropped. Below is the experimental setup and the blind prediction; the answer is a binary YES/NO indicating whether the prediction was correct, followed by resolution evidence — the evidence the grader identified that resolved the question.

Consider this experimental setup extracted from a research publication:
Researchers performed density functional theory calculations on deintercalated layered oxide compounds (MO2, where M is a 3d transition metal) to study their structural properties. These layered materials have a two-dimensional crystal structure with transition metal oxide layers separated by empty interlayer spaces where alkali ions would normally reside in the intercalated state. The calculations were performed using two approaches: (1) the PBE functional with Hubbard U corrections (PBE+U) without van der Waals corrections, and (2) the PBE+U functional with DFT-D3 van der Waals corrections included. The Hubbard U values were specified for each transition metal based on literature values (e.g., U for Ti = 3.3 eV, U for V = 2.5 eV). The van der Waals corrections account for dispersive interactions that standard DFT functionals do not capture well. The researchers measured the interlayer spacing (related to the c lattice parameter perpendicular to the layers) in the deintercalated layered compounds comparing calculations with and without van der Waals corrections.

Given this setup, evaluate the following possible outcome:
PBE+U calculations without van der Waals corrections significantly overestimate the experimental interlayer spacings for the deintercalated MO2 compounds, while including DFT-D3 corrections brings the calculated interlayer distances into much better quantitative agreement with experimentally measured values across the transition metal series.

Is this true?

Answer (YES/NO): YES